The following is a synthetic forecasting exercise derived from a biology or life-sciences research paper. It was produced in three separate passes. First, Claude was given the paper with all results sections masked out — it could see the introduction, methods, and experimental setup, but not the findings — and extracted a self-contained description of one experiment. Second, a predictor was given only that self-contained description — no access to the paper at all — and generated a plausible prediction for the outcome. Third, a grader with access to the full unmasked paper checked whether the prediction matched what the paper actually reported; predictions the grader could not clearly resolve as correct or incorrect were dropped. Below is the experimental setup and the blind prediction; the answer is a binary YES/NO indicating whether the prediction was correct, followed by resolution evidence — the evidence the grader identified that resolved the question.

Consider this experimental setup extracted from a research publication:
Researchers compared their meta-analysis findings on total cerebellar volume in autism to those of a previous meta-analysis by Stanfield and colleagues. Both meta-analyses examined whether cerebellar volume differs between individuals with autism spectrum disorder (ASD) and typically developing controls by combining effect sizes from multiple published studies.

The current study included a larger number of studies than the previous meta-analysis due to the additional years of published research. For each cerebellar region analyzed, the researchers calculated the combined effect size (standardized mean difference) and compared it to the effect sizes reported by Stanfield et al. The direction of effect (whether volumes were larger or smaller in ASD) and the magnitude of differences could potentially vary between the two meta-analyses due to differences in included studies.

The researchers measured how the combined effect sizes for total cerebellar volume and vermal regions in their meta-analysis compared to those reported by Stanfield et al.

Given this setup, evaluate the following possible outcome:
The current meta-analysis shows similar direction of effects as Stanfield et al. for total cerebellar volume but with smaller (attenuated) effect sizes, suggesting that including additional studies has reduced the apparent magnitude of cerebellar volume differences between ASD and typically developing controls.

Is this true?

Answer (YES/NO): YES